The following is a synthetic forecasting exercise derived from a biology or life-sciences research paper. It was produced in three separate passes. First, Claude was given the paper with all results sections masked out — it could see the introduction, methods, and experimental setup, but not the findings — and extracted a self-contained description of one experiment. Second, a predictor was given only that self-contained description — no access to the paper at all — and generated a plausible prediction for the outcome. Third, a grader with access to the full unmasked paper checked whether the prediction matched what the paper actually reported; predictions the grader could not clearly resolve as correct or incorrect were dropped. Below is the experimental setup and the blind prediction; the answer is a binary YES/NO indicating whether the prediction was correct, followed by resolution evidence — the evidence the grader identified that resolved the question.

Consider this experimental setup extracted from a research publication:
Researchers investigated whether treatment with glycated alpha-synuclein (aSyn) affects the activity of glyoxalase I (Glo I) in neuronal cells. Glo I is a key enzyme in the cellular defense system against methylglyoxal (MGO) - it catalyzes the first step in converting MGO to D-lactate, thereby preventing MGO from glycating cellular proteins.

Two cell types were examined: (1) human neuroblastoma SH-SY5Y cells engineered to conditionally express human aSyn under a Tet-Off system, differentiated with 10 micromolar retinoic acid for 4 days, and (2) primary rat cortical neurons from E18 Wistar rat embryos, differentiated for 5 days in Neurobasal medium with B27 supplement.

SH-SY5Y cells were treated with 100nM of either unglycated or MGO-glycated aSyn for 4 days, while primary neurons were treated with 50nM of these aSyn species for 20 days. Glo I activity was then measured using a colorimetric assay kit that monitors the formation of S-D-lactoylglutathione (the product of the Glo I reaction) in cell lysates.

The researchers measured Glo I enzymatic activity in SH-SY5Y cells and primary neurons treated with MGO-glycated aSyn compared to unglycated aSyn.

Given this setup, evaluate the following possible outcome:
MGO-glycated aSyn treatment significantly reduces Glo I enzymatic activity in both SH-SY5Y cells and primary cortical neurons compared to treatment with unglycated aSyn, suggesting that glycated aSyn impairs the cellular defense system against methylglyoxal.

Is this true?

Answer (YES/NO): YES